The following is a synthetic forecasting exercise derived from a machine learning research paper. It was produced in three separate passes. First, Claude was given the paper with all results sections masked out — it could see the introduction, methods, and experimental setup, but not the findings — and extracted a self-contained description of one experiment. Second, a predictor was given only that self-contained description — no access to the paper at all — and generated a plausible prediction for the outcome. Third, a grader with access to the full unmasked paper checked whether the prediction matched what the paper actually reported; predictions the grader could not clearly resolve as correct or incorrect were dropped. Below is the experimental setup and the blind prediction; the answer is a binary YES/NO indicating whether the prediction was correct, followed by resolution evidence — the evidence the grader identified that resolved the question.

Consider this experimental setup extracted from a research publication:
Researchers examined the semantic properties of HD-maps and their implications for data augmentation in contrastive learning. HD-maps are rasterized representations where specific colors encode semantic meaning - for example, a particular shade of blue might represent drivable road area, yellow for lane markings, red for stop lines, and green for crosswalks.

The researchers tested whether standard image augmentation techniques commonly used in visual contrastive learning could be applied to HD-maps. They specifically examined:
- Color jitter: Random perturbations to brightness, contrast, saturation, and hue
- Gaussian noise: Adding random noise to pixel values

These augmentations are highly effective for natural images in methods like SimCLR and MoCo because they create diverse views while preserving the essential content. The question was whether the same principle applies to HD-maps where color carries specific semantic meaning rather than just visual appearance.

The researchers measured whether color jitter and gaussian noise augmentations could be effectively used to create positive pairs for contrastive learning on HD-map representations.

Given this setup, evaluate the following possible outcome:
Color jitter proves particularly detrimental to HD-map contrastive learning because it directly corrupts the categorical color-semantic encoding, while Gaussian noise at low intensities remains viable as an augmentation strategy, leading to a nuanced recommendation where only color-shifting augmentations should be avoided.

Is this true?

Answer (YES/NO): NO